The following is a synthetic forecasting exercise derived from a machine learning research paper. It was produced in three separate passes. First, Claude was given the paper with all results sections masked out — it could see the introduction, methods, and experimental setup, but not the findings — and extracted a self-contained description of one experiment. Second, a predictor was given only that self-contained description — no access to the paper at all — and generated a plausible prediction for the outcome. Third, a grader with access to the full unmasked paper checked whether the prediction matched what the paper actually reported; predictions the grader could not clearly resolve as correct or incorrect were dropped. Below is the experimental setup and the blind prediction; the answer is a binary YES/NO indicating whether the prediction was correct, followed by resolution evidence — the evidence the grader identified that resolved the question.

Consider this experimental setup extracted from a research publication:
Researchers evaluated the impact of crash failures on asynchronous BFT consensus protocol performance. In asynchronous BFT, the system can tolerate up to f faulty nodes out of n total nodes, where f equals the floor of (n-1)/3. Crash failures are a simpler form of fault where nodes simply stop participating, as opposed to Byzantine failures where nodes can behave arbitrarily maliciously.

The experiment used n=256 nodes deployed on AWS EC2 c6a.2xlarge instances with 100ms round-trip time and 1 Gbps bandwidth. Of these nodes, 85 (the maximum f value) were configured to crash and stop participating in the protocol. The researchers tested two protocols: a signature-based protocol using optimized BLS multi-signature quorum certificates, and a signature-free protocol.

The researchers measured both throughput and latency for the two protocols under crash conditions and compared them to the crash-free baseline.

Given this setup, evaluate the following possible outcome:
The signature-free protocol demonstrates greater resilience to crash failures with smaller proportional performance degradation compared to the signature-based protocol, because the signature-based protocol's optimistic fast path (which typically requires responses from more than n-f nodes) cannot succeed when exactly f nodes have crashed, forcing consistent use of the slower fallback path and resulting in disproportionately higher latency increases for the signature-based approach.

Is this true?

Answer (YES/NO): NO